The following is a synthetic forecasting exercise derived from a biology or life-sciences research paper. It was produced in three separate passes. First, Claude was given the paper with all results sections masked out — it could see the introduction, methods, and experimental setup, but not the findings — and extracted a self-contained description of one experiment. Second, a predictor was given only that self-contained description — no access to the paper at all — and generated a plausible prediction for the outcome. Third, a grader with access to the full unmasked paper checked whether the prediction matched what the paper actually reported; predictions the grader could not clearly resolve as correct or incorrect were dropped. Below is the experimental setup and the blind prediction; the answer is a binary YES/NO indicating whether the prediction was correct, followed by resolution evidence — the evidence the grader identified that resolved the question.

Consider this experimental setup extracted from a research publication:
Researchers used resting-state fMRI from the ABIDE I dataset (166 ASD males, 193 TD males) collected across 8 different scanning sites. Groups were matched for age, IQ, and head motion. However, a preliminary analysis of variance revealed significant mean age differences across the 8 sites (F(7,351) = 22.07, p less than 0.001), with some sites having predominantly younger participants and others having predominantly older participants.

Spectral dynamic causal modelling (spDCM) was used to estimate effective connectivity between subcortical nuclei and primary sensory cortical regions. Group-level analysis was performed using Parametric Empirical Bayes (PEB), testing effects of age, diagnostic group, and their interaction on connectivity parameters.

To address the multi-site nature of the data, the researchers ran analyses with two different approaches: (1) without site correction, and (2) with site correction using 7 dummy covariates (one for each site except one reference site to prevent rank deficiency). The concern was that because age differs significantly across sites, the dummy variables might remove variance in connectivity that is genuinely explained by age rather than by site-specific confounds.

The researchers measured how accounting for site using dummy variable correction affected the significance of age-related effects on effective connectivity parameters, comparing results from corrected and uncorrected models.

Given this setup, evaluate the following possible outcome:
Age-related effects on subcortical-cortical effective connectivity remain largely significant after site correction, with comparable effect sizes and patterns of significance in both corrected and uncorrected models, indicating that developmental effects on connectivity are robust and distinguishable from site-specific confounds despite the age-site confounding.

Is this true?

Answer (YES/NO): NO